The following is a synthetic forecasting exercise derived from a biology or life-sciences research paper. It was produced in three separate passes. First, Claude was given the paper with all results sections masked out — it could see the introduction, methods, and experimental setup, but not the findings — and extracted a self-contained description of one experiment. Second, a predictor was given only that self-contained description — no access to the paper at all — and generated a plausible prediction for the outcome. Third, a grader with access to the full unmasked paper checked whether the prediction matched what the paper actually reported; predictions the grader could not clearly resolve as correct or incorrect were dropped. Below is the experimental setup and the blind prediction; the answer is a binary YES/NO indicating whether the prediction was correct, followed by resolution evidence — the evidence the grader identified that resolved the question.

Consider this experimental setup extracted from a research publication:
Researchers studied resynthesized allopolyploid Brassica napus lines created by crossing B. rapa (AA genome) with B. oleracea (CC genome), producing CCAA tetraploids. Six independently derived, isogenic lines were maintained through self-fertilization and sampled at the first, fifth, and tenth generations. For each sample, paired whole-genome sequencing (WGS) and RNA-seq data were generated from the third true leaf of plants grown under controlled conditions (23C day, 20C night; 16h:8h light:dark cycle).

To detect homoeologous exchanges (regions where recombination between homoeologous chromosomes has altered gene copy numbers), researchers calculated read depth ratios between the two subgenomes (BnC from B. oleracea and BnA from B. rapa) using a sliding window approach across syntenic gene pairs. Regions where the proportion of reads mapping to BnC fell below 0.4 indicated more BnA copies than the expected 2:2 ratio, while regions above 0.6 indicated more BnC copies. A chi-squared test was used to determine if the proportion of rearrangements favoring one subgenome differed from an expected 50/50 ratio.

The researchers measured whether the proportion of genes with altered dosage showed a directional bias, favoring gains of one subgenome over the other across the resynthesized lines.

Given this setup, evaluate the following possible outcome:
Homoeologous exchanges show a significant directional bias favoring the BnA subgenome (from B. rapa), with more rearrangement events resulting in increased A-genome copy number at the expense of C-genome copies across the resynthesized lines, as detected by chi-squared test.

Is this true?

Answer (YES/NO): NO